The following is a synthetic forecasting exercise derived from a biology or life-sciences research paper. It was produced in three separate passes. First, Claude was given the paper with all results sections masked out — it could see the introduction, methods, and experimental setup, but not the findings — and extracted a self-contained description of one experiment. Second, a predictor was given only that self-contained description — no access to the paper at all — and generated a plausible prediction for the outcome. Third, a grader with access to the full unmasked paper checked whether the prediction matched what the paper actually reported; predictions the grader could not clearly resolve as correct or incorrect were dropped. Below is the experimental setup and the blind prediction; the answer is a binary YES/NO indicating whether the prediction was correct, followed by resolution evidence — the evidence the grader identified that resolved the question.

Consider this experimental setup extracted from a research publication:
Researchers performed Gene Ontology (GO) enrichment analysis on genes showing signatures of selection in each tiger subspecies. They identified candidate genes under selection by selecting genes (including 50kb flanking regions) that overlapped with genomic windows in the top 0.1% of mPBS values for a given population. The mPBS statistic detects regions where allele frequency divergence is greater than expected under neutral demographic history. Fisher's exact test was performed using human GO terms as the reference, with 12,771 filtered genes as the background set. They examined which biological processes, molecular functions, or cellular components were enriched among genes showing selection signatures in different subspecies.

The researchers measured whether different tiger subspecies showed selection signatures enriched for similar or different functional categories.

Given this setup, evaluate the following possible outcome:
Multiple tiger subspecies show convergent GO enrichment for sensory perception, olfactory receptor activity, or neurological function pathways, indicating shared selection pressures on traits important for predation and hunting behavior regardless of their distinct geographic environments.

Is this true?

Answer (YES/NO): NO